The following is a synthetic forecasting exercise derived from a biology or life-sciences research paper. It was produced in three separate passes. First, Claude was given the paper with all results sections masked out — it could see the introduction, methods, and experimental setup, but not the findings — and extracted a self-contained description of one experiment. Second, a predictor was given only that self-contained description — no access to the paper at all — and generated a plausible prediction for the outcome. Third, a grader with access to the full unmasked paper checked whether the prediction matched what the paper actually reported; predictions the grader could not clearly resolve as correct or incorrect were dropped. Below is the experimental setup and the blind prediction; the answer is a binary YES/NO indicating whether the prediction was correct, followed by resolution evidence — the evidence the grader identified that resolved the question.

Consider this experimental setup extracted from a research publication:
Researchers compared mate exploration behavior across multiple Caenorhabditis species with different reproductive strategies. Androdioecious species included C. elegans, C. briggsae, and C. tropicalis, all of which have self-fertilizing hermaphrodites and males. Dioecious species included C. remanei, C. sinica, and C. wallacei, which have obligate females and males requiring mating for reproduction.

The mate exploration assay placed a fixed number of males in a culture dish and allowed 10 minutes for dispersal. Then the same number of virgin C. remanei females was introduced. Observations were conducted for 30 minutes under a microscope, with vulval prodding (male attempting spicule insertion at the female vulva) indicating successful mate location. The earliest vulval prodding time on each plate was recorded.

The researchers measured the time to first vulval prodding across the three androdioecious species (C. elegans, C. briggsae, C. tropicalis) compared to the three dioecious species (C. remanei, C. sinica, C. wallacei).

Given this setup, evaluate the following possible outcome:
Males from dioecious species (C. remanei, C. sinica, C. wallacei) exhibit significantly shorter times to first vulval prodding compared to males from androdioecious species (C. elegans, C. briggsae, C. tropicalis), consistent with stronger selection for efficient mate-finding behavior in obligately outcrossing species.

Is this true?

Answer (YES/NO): YES